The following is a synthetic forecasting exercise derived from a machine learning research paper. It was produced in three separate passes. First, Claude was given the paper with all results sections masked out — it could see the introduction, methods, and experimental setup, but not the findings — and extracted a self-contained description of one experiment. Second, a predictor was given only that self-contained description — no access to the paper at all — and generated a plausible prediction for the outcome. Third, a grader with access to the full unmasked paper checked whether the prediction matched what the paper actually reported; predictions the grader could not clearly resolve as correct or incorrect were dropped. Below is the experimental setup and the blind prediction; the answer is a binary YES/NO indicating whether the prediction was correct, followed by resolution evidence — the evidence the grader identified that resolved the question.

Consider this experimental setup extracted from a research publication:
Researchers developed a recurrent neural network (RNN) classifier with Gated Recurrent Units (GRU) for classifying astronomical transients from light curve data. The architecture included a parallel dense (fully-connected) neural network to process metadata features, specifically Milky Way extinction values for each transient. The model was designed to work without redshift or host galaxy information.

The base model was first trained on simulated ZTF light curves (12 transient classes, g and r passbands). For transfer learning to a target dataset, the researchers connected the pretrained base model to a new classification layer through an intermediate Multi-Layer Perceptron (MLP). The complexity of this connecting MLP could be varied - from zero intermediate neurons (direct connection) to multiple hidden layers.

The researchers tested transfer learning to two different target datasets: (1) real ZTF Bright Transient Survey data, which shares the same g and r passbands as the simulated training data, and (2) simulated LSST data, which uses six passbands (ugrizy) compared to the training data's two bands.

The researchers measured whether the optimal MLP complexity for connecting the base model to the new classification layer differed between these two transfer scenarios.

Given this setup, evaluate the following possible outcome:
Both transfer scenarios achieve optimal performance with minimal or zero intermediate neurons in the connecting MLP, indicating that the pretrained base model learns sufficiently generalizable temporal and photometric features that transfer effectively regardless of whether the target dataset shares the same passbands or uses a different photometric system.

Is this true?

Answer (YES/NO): NO